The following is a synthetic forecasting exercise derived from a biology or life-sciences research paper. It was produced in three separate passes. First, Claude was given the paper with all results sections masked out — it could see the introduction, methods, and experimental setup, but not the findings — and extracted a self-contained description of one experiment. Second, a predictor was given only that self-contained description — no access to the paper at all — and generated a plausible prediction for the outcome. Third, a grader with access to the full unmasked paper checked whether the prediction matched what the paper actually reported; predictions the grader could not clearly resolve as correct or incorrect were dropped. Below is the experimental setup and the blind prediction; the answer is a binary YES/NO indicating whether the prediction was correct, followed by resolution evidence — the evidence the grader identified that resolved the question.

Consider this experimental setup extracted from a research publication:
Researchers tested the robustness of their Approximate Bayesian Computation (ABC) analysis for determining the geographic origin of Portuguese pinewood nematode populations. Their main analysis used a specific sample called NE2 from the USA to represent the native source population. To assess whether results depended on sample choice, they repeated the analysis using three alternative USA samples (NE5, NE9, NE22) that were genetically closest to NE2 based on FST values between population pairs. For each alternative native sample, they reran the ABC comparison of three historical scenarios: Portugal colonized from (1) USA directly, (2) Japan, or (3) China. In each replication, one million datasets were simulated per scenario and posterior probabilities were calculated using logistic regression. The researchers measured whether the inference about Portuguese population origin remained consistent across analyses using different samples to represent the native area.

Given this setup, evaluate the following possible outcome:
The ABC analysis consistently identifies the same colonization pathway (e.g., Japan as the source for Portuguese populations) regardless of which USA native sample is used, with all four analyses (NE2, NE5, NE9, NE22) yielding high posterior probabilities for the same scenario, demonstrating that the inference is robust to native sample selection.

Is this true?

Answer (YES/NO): NO